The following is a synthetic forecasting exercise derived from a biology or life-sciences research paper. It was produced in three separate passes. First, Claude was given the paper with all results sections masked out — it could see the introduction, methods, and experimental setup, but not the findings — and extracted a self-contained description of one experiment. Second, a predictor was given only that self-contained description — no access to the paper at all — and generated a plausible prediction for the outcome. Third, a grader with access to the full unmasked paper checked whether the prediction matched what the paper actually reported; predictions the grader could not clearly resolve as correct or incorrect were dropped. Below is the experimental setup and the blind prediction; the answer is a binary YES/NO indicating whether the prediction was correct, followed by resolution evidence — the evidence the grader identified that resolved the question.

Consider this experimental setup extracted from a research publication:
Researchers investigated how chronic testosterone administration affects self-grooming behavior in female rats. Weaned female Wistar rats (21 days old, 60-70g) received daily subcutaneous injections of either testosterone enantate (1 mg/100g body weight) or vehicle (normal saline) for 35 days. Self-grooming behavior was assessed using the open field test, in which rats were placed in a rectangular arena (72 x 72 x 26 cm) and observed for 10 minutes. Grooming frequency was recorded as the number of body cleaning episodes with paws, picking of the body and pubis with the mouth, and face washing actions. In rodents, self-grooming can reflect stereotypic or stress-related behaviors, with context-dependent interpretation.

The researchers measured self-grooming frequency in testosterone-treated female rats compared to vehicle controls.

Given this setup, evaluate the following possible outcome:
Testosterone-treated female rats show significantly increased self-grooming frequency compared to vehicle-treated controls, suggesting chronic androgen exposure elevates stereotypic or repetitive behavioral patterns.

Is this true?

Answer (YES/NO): NO